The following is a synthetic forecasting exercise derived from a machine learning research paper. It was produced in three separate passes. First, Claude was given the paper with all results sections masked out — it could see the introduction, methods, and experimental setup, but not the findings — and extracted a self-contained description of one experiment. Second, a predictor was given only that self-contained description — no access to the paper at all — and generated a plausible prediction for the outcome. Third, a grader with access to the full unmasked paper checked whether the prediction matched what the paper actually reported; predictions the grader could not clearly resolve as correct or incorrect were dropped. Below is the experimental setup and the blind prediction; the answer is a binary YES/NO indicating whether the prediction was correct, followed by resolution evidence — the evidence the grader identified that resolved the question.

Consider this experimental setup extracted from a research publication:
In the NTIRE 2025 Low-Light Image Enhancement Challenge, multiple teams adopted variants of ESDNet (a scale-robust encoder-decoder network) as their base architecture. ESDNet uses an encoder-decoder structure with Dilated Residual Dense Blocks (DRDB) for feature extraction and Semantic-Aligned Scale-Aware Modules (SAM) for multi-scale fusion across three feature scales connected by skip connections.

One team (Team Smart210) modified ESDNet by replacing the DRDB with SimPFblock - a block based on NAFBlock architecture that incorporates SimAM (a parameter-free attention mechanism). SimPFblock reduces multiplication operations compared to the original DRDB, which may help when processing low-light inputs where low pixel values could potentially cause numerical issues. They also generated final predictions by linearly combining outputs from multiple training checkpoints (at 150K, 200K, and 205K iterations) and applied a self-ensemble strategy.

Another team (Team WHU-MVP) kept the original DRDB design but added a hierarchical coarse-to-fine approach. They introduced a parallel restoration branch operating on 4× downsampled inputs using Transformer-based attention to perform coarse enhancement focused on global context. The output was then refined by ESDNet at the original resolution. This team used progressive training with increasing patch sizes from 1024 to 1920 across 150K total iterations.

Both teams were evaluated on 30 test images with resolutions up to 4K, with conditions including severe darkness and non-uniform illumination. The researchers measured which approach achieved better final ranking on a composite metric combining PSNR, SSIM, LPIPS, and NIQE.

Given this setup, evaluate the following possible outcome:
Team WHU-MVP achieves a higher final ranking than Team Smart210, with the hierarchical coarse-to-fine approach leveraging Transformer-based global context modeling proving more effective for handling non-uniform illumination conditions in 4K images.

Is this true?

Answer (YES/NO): NO